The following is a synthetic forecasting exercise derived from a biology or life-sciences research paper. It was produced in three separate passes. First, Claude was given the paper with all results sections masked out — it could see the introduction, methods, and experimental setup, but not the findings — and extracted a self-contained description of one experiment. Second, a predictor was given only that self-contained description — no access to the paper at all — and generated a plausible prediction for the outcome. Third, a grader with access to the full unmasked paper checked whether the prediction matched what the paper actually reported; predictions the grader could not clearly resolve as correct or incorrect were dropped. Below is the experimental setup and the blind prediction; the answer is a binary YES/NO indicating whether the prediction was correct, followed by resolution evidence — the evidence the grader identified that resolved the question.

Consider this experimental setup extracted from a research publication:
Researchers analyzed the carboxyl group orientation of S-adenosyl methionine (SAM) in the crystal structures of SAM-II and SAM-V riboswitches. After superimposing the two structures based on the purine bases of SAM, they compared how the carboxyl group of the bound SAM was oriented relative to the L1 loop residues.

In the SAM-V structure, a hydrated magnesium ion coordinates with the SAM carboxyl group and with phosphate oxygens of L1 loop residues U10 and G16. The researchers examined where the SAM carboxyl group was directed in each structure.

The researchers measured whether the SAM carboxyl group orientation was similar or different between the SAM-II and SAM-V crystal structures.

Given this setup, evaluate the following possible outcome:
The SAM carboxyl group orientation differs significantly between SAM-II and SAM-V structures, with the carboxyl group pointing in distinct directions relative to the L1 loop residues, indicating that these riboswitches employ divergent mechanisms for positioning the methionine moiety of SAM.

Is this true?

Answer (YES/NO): YES